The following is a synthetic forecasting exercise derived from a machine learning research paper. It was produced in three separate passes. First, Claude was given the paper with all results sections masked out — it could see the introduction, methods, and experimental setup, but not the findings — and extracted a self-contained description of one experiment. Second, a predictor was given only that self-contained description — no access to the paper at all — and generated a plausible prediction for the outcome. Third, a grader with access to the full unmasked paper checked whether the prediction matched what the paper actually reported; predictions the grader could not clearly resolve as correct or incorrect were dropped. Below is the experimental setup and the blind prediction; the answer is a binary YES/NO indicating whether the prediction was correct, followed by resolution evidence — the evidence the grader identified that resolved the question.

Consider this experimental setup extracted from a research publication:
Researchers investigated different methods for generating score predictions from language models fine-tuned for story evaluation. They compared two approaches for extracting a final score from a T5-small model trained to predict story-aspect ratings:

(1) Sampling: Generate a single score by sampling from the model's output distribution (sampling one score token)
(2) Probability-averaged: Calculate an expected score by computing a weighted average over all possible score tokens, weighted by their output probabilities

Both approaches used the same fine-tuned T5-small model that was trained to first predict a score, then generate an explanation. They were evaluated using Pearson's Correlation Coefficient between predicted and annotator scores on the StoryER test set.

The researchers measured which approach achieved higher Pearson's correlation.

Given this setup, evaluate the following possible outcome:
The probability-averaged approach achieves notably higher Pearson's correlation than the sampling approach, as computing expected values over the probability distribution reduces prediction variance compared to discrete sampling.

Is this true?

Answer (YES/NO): YES